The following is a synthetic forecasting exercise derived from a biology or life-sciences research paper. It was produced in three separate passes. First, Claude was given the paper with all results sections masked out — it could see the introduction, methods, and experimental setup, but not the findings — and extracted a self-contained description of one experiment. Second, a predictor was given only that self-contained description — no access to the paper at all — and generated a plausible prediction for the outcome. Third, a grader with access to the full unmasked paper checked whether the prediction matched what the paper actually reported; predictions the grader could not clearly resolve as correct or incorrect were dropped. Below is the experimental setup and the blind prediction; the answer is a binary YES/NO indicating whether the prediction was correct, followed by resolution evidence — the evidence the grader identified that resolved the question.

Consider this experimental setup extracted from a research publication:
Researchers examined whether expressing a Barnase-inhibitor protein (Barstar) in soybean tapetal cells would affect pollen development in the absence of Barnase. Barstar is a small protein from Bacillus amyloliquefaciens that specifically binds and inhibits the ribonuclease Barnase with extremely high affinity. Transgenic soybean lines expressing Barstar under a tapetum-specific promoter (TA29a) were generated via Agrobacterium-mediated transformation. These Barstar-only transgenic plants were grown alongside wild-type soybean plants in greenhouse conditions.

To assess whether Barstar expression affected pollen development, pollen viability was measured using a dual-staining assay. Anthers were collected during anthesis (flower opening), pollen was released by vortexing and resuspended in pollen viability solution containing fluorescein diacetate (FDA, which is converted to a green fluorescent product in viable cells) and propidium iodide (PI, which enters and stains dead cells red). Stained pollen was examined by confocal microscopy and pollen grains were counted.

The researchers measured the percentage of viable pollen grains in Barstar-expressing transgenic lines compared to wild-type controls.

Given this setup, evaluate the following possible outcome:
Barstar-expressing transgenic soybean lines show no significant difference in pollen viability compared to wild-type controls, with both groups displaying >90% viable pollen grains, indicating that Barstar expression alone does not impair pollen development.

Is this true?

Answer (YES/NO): NO